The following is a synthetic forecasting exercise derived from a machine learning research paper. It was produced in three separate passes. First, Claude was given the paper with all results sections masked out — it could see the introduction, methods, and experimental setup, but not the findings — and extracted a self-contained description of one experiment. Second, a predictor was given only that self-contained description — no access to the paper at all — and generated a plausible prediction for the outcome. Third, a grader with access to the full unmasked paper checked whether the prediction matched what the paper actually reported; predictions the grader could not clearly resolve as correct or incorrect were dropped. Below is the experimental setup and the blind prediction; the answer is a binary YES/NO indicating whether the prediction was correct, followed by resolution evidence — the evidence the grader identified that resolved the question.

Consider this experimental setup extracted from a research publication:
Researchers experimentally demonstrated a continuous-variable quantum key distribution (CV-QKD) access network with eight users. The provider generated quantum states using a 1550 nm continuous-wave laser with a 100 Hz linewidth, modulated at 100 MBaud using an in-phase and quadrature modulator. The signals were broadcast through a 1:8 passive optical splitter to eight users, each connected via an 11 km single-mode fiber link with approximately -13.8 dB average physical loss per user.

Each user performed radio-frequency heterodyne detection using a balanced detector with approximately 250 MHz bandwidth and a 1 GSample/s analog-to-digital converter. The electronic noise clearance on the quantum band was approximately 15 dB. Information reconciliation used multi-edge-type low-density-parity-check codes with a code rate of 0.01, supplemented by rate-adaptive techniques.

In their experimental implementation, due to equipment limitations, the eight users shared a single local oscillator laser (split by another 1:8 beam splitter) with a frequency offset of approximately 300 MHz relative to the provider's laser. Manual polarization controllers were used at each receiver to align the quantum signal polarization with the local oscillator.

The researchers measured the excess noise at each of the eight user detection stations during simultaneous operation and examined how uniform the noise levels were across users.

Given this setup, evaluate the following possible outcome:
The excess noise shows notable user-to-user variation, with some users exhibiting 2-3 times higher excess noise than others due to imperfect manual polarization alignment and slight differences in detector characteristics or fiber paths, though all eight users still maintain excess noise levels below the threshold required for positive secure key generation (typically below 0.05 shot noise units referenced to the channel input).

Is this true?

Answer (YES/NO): YES